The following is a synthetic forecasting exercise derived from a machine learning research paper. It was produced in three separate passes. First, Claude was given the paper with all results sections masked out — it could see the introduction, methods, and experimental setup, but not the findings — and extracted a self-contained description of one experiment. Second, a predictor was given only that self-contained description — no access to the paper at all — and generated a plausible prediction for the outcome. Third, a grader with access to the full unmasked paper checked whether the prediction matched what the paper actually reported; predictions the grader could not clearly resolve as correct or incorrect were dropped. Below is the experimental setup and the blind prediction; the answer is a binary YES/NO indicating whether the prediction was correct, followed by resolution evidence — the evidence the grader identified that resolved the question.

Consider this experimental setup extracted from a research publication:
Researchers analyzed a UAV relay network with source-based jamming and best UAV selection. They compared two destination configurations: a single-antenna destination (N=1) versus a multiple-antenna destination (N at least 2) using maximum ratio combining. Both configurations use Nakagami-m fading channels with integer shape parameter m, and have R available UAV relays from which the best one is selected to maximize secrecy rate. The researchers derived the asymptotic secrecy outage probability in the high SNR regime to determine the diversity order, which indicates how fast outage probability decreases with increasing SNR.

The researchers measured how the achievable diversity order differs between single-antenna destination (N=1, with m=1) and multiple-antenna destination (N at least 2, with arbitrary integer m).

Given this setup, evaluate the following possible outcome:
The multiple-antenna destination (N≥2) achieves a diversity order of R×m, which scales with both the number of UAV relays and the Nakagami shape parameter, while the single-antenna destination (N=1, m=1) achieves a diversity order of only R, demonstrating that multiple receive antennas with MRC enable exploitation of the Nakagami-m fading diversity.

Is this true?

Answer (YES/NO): NO